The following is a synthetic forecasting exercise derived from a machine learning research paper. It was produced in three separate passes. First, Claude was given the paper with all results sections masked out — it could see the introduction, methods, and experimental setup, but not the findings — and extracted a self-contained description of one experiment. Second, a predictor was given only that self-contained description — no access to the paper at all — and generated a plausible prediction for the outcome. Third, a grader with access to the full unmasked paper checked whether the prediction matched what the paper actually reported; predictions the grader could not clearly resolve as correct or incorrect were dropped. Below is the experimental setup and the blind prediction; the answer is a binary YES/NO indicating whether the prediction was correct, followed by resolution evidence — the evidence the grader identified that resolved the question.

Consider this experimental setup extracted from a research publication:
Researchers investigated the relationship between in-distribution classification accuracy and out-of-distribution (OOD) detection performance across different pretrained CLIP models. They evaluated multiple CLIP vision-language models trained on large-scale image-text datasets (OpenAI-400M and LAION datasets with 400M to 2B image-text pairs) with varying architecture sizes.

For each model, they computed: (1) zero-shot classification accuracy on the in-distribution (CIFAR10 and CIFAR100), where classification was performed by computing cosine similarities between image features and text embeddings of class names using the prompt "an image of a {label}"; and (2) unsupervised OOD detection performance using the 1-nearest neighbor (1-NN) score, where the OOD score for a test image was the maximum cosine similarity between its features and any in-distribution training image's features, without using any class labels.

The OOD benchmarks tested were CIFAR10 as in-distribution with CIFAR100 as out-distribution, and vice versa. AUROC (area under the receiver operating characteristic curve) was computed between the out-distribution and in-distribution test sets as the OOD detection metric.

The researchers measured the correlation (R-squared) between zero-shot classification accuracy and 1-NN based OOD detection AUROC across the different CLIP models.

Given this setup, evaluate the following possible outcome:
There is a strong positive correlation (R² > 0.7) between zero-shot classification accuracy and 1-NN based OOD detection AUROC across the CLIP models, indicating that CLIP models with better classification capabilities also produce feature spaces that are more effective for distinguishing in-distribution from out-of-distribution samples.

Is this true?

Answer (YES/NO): YES